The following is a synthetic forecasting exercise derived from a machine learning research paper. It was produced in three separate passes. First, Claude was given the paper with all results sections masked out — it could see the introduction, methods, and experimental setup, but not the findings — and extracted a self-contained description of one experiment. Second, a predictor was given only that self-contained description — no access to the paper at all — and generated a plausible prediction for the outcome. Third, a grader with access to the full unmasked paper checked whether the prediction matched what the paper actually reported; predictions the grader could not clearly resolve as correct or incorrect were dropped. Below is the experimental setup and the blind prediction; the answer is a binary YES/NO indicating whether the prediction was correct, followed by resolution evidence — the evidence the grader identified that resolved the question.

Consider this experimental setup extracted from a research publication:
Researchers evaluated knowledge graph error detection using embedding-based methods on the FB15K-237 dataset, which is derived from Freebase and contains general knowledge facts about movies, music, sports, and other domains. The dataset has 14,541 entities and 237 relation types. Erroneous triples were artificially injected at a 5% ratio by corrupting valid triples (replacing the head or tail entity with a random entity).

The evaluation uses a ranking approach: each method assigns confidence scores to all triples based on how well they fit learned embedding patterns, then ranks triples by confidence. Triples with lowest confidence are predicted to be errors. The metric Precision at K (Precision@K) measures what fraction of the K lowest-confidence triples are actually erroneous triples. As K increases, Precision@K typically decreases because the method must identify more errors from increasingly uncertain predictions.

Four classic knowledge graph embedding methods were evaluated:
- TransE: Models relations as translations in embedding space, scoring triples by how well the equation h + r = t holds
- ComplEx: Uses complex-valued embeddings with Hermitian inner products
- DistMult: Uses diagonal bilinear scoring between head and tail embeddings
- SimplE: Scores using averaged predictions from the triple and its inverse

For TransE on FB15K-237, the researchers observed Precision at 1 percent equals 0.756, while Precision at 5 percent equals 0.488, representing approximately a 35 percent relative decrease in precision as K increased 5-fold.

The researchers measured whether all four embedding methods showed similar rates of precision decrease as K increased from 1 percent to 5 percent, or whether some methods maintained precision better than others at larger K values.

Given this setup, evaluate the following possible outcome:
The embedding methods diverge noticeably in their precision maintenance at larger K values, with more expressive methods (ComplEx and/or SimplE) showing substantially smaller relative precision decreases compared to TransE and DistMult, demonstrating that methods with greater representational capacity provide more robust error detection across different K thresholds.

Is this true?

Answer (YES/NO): NO